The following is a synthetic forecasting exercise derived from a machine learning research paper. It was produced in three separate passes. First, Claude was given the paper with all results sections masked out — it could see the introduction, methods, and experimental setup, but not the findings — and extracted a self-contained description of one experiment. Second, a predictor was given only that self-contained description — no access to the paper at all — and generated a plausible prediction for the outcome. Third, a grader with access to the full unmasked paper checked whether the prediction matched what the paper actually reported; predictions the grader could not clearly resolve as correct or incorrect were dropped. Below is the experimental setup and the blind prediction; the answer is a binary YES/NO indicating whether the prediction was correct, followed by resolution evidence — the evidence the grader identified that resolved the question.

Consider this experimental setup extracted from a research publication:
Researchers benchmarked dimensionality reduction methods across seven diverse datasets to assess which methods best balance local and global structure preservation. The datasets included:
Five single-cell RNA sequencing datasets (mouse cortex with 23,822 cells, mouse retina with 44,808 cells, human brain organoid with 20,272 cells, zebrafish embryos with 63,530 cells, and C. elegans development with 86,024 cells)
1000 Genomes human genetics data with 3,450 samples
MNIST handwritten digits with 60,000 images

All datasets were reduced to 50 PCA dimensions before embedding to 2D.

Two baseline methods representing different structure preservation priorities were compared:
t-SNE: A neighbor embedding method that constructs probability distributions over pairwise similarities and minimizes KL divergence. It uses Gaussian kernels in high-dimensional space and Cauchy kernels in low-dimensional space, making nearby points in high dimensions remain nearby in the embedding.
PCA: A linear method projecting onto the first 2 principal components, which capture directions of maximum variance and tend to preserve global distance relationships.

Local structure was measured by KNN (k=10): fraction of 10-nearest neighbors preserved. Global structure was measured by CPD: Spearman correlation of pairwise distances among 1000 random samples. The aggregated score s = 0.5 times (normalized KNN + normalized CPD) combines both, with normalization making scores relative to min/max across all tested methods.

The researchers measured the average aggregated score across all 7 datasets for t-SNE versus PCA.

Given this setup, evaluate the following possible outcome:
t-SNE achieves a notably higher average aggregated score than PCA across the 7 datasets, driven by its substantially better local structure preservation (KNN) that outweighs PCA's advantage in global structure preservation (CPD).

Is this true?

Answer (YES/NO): YES